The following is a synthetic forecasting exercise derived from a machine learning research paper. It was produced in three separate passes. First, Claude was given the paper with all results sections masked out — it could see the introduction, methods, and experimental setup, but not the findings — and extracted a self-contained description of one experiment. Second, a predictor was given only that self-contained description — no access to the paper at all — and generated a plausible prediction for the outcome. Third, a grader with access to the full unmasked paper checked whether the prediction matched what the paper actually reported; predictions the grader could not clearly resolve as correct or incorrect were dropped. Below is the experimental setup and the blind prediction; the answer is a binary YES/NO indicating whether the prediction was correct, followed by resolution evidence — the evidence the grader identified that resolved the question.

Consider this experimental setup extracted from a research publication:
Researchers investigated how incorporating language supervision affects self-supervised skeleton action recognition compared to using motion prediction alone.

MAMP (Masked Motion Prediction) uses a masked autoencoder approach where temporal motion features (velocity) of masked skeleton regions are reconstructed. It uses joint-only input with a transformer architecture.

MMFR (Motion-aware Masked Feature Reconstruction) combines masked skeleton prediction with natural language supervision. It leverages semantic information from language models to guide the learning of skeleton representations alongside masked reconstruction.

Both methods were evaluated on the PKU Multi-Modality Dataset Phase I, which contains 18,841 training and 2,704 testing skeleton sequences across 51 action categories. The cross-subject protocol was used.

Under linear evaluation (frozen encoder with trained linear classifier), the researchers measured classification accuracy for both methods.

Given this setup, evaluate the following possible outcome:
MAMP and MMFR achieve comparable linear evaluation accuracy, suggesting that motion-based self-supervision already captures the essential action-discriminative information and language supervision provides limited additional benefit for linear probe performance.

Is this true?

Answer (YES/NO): YES